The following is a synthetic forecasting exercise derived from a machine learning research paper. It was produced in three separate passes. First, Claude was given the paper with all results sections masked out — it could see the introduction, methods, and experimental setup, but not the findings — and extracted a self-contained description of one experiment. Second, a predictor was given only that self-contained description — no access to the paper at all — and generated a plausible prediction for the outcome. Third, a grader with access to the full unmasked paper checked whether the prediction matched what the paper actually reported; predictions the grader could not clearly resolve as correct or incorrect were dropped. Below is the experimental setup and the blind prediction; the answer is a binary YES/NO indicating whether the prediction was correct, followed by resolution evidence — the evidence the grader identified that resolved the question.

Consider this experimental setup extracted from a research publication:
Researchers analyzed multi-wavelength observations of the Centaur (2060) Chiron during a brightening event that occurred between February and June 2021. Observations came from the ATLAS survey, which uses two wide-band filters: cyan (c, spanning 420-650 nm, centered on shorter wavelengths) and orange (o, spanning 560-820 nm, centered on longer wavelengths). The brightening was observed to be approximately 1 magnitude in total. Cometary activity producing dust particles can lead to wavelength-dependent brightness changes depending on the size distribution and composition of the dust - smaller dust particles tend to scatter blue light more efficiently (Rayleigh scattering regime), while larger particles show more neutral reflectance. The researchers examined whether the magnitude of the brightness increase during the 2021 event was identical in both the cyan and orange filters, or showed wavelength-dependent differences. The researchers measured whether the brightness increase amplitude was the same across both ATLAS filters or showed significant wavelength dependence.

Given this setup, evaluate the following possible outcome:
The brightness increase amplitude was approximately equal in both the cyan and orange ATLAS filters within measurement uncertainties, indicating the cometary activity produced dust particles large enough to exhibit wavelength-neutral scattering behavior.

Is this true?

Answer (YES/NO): YES